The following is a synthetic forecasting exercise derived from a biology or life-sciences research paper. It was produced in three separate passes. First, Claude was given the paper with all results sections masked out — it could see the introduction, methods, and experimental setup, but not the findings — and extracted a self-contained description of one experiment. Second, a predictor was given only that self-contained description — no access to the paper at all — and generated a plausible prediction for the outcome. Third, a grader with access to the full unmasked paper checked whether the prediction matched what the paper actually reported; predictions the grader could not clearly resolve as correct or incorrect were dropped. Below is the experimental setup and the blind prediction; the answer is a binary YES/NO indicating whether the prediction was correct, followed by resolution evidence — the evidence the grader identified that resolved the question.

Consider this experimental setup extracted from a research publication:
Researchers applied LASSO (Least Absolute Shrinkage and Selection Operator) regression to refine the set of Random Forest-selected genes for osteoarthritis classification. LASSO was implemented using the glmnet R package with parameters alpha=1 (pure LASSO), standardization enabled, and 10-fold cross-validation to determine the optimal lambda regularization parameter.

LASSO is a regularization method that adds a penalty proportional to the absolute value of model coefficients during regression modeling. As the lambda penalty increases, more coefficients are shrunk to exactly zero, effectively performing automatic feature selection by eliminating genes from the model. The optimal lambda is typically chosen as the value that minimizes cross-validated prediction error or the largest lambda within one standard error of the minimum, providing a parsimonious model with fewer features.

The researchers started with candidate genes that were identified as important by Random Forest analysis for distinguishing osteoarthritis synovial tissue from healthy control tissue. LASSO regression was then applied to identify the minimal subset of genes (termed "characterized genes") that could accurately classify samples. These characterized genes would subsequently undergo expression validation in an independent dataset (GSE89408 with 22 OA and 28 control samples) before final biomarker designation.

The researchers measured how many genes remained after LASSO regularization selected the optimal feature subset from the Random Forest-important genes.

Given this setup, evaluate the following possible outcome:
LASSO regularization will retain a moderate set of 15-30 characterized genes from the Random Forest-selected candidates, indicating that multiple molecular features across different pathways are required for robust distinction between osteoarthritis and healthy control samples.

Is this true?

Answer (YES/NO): NO